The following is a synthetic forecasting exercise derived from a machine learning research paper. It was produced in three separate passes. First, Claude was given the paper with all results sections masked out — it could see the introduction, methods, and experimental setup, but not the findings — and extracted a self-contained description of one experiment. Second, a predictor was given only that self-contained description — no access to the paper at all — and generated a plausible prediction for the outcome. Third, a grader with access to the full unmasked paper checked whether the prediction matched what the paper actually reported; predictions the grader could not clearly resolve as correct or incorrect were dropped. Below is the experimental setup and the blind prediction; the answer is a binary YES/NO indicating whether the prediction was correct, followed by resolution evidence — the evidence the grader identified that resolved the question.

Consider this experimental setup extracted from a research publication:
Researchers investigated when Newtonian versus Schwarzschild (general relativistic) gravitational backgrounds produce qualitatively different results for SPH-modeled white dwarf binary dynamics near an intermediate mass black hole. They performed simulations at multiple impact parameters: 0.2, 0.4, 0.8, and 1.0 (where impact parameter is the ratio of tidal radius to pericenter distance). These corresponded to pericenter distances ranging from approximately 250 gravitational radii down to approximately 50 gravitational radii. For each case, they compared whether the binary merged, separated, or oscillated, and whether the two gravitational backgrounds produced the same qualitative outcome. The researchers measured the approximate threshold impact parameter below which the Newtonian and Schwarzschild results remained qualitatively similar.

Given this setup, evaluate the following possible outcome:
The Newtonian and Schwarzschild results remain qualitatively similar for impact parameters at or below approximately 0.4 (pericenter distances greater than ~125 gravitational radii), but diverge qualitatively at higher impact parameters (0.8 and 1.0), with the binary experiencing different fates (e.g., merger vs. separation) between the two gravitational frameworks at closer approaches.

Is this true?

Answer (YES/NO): NO